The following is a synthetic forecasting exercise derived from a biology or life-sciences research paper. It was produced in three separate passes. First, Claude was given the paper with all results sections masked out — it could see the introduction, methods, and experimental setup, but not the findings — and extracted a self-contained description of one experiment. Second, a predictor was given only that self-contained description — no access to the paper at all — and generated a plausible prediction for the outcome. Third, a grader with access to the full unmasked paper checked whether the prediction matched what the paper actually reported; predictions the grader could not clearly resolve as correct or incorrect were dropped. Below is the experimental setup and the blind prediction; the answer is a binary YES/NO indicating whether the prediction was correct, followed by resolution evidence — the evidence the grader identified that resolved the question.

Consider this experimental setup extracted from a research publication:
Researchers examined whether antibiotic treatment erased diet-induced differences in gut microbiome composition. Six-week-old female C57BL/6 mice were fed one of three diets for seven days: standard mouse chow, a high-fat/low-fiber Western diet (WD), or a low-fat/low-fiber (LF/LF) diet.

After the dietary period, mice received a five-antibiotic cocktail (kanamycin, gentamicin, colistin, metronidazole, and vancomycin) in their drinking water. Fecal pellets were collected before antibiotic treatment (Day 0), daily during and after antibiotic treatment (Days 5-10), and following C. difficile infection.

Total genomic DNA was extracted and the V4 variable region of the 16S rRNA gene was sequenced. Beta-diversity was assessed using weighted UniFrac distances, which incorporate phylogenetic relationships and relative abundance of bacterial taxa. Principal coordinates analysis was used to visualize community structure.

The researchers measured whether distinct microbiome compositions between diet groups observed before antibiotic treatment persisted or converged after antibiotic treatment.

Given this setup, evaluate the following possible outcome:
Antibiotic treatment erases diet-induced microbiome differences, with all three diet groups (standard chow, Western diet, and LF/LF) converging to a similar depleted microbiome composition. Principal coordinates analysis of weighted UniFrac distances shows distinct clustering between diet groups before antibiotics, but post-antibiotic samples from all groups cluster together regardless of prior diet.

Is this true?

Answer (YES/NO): NO